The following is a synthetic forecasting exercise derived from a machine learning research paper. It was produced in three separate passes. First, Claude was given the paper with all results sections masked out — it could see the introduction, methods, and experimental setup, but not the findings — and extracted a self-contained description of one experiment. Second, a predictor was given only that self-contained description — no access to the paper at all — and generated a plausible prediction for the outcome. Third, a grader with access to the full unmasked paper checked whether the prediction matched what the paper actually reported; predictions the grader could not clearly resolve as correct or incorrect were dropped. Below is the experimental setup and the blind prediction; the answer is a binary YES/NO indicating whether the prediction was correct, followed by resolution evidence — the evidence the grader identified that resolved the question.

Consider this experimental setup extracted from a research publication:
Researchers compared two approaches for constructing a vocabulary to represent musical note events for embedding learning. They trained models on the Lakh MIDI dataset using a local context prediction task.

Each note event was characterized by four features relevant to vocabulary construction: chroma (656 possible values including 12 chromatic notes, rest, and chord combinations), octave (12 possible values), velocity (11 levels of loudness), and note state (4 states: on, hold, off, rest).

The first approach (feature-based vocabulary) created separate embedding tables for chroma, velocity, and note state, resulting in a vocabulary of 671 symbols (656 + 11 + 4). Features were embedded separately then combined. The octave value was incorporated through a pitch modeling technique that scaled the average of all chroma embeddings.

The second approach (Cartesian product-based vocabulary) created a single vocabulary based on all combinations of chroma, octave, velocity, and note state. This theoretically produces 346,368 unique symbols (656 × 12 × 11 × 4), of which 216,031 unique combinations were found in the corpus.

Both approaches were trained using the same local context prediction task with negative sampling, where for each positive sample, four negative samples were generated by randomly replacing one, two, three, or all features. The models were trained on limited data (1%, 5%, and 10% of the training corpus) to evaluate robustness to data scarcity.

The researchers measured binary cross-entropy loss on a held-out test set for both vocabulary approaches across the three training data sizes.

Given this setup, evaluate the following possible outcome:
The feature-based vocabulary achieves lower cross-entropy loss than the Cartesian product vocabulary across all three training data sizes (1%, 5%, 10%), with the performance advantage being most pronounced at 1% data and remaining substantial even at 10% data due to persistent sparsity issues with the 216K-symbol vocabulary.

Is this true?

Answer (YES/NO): YES